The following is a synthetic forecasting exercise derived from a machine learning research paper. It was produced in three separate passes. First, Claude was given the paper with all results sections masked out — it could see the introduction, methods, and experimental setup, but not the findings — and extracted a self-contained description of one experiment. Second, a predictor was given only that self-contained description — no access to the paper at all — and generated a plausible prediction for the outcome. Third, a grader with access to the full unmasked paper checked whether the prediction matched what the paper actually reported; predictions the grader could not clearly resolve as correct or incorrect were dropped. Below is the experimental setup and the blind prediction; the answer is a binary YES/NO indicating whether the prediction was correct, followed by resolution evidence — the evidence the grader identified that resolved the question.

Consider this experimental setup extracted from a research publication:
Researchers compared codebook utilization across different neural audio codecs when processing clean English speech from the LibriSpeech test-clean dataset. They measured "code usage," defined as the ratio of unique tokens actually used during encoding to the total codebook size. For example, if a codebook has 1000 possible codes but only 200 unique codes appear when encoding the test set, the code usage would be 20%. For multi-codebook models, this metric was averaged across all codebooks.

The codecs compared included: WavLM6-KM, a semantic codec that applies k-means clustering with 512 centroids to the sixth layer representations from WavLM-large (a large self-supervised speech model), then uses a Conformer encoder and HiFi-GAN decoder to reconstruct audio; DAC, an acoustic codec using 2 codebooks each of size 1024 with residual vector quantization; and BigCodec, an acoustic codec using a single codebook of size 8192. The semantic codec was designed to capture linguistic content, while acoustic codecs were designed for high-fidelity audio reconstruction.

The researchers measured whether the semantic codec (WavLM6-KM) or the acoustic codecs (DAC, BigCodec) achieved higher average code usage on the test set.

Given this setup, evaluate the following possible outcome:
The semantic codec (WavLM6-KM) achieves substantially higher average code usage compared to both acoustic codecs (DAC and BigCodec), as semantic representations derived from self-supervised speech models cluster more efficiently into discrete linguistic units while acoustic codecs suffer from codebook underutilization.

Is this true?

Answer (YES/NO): NO